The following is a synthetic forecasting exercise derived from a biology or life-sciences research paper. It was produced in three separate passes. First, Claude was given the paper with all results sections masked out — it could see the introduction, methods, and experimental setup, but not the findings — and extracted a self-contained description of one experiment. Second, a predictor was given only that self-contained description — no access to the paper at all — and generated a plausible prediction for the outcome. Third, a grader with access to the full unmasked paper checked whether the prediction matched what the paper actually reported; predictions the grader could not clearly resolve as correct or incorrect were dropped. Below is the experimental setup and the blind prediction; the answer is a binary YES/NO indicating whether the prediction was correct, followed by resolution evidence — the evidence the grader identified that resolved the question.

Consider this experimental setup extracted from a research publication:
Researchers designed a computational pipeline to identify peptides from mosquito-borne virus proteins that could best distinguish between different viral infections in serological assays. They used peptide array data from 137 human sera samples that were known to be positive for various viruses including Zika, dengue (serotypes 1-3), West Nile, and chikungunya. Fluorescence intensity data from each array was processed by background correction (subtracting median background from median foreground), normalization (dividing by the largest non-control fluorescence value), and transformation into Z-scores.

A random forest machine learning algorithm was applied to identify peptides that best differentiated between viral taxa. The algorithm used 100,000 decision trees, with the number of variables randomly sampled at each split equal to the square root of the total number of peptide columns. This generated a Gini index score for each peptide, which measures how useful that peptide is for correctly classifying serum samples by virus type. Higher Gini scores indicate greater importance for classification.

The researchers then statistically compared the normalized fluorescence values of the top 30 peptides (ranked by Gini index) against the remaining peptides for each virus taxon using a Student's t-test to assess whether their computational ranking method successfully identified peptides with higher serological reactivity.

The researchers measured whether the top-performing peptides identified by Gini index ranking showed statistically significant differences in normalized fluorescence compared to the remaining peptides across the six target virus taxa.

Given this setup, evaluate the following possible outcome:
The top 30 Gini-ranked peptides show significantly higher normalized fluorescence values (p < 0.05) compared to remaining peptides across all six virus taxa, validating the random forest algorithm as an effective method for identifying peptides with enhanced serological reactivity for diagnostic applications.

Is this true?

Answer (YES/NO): NO